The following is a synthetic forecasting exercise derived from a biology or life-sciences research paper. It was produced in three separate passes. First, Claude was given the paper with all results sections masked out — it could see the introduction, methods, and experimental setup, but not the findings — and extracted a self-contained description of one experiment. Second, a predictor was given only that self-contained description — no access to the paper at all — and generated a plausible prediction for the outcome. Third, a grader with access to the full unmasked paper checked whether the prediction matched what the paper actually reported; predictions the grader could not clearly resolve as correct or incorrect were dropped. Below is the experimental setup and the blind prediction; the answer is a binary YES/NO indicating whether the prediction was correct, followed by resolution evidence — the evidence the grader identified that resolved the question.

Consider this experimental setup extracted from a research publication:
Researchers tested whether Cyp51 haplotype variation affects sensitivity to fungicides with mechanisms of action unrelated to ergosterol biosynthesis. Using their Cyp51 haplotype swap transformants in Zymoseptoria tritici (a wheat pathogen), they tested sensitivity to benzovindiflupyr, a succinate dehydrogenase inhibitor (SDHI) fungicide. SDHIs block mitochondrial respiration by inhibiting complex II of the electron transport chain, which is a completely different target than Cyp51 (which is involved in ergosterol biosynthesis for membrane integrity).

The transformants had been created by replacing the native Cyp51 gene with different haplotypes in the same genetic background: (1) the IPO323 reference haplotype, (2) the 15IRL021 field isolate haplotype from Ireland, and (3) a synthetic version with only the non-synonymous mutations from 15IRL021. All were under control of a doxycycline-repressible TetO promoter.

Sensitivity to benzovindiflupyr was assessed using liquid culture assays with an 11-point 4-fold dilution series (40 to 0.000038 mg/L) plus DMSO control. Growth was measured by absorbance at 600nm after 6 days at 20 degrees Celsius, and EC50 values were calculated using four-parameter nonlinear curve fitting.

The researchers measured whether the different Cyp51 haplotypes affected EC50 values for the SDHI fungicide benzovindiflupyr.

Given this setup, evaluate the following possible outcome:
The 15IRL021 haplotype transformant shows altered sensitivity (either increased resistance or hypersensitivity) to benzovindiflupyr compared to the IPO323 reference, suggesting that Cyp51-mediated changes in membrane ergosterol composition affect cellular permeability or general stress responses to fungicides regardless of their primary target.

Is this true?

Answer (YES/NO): NO